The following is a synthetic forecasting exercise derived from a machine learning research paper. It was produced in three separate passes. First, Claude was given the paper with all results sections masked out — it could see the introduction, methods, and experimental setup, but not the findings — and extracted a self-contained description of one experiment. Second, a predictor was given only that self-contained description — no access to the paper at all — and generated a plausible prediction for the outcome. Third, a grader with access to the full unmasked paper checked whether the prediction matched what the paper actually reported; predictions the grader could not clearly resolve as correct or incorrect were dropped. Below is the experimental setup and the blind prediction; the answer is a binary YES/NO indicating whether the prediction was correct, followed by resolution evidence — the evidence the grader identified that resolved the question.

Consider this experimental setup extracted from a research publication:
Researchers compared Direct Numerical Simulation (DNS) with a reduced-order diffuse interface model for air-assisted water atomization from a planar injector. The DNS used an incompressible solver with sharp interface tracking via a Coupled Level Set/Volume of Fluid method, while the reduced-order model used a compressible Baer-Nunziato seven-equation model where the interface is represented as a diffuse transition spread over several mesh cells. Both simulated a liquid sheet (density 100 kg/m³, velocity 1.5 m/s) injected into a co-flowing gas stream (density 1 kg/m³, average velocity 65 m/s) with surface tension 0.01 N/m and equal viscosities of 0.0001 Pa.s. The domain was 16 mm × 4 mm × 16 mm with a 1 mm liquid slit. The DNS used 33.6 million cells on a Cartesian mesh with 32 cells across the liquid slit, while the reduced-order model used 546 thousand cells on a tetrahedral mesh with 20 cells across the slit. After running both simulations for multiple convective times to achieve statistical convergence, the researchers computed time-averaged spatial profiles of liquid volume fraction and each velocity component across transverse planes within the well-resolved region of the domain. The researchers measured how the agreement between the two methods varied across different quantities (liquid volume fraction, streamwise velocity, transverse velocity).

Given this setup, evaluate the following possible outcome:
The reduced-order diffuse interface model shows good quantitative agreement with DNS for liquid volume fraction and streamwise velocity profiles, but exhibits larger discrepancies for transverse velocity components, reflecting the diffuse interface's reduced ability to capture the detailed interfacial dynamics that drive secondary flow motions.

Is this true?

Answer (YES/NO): NO